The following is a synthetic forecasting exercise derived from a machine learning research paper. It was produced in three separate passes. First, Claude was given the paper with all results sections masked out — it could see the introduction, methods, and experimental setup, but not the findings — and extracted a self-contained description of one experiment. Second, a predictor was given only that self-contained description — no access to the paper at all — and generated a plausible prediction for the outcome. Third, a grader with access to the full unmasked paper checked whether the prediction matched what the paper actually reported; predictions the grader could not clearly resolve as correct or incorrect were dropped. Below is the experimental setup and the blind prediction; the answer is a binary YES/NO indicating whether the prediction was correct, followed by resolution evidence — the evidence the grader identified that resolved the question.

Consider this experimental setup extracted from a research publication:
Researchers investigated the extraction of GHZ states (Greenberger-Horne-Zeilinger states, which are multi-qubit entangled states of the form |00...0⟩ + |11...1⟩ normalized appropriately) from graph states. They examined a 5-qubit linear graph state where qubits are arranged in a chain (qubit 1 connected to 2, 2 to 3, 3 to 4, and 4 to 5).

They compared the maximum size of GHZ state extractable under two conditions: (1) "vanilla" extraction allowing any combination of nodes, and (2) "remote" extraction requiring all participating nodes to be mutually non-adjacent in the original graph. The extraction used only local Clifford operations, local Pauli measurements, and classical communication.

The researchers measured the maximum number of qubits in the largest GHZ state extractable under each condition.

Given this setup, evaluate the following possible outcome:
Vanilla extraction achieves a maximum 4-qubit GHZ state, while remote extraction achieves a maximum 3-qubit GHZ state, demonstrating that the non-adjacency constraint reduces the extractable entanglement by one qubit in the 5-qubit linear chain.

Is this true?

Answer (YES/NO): YES